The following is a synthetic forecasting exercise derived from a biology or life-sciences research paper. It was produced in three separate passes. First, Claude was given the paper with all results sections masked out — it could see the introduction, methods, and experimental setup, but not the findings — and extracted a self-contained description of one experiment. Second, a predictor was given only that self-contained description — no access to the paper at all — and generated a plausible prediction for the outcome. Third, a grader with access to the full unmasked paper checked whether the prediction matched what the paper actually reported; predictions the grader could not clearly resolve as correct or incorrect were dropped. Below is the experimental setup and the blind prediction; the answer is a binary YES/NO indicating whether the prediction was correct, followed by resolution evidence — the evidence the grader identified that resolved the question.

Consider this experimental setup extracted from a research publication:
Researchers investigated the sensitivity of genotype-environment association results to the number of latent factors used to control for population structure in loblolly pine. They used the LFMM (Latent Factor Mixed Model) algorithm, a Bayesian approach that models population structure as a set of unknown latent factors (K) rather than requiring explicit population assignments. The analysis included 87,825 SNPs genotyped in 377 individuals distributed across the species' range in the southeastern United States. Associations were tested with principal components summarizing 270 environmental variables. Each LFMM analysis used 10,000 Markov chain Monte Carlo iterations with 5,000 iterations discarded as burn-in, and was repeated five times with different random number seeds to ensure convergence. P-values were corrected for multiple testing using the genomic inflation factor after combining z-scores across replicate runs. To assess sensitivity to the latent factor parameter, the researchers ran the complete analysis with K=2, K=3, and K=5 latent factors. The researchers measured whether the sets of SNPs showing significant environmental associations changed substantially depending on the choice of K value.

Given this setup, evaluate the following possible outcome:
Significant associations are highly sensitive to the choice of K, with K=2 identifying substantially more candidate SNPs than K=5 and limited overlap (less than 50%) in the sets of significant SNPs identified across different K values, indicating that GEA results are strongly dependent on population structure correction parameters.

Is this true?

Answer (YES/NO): NO